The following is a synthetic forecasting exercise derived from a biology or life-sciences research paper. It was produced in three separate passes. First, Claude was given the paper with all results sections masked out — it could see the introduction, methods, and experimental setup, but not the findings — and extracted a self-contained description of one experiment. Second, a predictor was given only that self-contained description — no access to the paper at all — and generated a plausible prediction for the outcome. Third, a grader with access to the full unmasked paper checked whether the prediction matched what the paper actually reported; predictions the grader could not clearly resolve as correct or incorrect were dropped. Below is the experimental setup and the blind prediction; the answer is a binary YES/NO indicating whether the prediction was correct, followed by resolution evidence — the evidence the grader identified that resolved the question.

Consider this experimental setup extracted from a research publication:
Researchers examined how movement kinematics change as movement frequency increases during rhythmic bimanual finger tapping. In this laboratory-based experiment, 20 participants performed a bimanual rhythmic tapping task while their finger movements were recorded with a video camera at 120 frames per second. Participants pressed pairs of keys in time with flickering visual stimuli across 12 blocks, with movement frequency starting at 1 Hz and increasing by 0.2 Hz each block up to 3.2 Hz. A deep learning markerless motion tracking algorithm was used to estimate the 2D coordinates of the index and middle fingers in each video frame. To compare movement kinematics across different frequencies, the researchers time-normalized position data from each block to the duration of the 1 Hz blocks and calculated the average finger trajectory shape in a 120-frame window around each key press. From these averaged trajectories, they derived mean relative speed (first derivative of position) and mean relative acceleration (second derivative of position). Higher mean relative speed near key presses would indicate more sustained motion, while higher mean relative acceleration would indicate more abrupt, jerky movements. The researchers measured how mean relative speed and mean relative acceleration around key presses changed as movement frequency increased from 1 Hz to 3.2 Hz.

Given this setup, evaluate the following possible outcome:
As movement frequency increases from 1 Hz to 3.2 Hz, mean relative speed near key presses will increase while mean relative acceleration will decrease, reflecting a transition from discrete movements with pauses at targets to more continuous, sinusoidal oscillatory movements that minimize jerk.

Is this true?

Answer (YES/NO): YES